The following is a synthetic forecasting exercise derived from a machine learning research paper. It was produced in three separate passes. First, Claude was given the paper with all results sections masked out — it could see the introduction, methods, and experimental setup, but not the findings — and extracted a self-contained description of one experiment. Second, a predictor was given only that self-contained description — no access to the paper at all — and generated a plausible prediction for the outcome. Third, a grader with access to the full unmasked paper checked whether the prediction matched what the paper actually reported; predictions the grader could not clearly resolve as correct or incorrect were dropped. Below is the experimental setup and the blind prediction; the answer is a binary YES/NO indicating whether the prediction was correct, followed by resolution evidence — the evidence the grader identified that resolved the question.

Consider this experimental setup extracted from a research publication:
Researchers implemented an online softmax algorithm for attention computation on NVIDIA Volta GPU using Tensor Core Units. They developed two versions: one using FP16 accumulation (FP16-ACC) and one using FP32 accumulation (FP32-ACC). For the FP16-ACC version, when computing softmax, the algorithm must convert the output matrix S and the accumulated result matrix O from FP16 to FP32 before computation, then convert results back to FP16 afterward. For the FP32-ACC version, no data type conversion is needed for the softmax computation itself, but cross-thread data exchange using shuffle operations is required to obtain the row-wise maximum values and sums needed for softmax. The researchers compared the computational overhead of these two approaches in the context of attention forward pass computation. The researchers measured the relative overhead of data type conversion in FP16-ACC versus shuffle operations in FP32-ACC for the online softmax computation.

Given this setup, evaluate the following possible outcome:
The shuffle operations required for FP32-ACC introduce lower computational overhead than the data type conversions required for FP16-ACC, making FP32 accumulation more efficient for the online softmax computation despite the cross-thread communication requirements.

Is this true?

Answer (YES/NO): NO